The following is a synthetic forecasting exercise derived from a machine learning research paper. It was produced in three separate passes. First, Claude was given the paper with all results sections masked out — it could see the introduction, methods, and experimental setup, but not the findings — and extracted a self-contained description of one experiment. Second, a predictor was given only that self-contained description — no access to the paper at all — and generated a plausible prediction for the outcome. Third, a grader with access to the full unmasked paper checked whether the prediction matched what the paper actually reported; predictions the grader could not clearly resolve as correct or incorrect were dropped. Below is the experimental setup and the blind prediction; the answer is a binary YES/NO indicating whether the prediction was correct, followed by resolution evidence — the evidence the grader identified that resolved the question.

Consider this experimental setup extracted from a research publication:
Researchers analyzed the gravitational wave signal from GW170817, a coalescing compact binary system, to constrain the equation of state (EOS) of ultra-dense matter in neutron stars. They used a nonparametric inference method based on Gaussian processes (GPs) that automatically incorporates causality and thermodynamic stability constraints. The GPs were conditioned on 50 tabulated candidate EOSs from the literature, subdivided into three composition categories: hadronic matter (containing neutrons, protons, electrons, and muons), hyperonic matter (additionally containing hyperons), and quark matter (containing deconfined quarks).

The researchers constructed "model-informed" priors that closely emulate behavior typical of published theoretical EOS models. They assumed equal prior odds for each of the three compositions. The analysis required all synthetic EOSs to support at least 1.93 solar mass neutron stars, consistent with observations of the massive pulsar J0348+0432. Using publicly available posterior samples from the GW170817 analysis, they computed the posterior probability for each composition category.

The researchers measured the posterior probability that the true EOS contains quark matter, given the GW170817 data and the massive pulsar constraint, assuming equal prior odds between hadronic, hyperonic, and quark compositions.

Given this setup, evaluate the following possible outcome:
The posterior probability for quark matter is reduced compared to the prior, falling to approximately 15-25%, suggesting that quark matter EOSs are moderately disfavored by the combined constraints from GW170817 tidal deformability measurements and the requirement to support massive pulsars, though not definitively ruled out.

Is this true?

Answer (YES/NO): NO